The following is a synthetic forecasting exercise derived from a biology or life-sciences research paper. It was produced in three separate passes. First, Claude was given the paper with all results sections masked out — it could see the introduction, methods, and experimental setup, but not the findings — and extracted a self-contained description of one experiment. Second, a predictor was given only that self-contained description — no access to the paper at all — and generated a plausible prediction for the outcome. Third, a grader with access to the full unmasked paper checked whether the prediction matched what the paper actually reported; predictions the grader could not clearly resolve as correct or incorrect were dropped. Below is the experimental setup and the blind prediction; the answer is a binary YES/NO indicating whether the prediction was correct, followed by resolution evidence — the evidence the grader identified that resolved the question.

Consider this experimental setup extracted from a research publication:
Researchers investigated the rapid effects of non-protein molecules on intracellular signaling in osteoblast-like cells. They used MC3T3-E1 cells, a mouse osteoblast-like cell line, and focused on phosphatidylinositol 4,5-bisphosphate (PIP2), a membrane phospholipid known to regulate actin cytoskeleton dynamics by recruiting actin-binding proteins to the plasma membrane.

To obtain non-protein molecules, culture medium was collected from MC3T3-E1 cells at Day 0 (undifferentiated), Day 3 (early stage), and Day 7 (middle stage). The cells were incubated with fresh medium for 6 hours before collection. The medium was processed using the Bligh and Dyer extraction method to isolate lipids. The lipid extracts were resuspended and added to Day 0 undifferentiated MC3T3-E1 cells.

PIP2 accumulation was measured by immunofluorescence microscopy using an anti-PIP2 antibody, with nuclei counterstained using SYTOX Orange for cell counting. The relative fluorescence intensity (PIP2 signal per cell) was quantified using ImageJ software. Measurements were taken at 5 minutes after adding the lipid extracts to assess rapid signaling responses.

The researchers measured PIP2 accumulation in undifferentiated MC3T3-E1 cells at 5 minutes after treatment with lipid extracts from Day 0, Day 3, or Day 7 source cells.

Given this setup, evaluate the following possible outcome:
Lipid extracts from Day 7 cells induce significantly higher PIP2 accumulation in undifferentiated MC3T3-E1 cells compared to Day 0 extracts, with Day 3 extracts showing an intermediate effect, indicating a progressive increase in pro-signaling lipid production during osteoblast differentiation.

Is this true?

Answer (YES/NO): NO